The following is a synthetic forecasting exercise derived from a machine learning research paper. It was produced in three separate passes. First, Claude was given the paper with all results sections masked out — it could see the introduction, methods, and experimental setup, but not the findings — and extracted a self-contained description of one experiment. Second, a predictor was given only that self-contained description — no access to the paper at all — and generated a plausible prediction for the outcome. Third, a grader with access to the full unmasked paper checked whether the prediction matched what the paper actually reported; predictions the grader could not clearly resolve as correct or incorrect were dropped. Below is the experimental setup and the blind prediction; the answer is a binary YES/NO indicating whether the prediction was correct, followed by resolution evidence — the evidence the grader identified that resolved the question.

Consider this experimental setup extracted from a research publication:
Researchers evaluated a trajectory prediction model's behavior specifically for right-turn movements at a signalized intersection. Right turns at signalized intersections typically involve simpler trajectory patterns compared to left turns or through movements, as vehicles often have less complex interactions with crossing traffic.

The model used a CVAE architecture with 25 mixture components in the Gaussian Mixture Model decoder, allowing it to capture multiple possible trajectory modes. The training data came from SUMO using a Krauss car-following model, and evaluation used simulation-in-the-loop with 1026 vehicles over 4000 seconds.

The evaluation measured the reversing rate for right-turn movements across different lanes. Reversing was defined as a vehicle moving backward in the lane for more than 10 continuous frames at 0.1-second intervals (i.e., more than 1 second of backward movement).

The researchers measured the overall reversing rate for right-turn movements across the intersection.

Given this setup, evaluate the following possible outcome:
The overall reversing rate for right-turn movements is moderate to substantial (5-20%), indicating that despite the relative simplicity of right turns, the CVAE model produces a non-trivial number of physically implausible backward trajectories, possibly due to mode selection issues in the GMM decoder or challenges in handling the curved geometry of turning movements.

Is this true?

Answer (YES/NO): NO